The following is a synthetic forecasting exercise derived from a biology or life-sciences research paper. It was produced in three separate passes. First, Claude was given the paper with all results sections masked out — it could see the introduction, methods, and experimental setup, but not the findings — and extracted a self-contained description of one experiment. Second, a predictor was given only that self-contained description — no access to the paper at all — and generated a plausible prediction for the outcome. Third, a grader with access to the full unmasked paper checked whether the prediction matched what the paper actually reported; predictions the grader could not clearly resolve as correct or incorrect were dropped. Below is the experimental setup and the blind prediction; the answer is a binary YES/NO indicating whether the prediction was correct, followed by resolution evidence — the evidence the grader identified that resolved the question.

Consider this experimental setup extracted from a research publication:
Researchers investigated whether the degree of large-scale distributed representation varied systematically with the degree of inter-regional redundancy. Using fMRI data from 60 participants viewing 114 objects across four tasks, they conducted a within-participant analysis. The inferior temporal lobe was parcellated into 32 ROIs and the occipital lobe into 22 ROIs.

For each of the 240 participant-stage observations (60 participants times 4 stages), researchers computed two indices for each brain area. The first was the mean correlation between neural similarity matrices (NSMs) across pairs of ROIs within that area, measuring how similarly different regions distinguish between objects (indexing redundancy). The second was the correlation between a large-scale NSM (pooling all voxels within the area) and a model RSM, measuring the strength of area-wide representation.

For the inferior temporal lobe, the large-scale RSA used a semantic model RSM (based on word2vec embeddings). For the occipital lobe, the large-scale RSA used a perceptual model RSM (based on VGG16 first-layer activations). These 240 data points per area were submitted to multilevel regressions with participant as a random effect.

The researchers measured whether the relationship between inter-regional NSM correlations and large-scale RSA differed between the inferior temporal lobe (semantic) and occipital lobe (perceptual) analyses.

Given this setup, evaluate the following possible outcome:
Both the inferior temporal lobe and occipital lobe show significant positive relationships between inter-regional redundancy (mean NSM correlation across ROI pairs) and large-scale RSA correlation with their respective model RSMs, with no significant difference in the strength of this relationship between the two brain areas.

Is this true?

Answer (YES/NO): NO